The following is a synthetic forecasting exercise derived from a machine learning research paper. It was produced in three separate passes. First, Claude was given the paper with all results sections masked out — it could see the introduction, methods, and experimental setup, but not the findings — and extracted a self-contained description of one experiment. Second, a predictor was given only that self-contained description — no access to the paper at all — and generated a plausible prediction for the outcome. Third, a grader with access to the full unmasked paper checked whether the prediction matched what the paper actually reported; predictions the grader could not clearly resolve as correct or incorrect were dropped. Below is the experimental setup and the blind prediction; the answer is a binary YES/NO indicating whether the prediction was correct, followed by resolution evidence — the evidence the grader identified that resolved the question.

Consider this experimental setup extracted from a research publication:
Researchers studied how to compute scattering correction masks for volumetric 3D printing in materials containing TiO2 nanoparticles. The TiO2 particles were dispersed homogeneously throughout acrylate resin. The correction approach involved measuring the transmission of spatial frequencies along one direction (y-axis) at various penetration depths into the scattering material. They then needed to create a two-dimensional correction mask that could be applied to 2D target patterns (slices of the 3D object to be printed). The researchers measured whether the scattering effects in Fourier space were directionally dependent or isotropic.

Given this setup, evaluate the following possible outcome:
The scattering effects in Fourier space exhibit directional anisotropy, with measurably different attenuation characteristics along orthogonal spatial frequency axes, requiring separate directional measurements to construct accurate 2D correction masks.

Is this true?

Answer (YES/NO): NO